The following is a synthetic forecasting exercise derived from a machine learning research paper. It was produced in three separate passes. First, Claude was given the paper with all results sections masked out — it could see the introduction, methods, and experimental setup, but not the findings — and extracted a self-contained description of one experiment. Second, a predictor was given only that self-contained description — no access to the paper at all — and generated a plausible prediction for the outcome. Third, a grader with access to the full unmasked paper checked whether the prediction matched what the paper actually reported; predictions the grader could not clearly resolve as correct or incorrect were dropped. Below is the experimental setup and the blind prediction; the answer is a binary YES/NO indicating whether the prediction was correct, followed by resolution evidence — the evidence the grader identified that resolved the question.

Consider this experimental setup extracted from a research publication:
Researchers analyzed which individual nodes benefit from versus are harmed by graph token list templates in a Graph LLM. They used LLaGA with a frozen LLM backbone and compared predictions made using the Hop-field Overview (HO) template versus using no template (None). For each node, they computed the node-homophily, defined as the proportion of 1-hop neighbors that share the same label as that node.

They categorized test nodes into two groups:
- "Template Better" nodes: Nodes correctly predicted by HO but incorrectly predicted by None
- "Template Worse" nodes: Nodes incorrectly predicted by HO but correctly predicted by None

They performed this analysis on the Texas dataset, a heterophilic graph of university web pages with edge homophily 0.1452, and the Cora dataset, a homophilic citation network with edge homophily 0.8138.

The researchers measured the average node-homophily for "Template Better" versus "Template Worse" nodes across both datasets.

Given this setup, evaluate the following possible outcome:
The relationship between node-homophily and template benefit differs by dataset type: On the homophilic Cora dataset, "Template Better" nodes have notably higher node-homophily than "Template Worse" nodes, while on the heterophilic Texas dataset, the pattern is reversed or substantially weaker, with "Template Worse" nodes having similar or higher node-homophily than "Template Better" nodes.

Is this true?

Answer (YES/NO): NO